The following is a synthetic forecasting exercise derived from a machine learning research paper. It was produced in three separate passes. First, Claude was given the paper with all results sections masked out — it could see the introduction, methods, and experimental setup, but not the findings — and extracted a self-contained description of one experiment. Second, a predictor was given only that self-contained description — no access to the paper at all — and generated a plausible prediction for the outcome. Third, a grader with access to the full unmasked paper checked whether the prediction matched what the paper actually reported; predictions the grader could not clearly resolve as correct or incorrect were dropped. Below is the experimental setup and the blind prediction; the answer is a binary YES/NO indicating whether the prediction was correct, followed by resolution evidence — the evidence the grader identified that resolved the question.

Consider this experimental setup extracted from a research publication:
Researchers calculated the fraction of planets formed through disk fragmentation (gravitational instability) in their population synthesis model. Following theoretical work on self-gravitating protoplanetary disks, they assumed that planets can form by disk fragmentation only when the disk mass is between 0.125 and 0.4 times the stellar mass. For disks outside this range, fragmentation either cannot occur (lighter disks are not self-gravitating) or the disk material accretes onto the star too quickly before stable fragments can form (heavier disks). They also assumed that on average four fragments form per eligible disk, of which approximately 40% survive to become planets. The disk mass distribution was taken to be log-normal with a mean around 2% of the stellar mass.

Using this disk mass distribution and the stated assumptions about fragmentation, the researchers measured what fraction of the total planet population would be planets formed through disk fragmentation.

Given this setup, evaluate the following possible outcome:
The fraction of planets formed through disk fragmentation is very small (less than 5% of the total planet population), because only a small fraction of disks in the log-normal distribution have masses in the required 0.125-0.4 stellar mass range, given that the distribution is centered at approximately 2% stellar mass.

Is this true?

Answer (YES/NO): NO